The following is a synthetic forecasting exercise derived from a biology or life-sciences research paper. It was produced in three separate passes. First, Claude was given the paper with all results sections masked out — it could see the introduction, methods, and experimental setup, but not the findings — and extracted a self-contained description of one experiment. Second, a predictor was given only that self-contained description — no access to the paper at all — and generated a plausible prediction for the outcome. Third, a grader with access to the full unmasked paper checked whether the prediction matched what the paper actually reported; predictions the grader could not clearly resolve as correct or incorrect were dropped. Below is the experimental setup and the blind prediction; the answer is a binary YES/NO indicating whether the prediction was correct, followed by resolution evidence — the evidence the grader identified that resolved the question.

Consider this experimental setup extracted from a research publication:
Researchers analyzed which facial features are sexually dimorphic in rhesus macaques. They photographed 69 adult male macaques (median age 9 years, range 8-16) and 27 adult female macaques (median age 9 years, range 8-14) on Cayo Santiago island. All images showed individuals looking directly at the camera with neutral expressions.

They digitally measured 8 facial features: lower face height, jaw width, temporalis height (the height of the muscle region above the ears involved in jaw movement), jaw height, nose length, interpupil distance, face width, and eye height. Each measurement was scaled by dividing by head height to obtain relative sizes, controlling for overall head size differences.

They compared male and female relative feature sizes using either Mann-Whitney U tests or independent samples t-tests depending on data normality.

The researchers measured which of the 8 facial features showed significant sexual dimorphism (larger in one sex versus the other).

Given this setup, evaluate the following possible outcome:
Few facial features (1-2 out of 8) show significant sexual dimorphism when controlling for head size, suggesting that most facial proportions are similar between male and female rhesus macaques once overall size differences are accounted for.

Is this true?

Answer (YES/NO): NO